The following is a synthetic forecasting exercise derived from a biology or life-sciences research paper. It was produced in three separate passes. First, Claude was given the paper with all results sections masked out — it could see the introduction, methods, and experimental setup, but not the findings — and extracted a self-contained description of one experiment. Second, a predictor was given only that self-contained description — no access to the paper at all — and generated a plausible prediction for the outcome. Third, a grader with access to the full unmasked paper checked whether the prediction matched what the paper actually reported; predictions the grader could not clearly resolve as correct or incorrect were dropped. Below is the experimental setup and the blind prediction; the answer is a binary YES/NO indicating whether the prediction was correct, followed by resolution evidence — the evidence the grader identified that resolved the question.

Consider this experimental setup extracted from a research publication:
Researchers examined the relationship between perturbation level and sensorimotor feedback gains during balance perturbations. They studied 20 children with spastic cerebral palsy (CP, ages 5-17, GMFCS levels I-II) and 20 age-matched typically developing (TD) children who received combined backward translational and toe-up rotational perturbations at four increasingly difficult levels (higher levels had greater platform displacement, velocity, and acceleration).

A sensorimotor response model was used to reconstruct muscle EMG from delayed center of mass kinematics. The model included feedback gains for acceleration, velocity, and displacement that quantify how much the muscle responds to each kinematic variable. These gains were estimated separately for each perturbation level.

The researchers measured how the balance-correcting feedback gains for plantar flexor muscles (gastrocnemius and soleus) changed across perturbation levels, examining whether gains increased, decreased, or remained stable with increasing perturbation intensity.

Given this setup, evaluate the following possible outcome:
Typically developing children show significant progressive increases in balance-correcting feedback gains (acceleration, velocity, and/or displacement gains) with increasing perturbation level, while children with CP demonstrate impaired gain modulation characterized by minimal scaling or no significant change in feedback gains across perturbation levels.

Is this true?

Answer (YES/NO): NO